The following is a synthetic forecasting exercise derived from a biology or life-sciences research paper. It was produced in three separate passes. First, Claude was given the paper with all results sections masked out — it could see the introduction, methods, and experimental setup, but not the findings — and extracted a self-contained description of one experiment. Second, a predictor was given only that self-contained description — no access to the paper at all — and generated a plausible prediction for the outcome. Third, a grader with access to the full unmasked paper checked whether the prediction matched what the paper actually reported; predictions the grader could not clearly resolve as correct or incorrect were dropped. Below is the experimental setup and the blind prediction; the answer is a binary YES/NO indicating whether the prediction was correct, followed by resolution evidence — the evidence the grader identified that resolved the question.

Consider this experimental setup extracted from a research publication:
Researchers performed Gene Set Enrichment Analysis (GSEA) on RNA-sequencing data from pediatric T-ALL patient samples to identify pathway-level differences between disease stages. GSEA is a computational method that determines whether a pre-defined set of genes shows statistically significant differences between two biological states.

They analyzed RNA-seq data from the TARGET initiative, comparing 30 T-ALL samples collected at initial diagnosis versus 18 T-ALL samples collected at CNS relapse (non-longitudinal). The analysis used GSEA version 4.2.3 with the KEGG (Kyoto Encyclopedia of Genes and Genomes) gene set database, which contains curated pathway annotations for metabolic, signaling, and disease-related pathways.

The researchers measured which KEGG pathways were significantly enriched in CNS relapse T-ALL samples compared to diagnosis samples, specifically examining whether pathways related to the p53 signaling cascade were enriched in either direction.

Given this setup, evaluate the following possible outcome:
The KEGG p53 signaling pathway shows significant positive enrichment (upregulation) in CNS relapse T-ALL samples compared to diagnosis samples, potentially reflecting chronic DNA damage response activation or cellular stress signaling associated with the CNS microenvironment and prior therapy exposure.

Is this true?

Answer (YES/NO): YES